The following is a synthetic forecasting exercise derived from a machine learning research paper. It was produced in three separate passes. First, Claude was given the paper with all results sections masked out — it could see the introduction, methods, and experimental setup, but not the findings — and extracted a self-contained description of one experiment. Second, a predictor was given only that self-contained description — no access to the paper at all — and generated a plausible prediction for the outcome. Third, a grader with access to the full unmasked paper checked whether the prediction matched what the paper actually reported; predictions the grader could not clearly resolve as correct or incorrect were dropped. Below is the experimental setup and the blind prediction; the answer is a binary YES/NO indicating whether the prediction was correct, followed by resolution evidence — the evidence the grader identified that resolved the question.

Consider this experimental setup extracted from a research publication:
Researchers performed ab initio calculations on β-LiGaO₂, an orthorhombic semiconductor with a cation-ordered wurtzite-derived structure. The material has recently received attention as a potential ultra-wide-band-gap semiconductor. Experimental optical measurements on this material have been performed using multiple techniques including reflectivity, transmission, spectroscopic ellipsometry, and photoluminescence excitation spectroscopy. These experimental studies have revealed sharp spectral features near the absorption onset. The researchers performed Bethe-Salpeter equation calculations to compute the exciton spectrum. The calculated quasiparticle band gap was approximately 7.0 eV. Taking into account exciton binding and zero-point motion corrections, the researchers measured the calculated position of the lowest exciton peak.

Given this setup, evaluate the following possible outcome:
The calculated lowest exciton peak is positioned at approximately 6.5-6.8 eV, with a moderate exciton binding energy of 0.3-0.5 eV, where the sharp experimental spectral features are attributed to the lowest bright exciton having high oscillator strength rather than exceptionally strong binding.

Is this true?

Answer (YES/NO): NO